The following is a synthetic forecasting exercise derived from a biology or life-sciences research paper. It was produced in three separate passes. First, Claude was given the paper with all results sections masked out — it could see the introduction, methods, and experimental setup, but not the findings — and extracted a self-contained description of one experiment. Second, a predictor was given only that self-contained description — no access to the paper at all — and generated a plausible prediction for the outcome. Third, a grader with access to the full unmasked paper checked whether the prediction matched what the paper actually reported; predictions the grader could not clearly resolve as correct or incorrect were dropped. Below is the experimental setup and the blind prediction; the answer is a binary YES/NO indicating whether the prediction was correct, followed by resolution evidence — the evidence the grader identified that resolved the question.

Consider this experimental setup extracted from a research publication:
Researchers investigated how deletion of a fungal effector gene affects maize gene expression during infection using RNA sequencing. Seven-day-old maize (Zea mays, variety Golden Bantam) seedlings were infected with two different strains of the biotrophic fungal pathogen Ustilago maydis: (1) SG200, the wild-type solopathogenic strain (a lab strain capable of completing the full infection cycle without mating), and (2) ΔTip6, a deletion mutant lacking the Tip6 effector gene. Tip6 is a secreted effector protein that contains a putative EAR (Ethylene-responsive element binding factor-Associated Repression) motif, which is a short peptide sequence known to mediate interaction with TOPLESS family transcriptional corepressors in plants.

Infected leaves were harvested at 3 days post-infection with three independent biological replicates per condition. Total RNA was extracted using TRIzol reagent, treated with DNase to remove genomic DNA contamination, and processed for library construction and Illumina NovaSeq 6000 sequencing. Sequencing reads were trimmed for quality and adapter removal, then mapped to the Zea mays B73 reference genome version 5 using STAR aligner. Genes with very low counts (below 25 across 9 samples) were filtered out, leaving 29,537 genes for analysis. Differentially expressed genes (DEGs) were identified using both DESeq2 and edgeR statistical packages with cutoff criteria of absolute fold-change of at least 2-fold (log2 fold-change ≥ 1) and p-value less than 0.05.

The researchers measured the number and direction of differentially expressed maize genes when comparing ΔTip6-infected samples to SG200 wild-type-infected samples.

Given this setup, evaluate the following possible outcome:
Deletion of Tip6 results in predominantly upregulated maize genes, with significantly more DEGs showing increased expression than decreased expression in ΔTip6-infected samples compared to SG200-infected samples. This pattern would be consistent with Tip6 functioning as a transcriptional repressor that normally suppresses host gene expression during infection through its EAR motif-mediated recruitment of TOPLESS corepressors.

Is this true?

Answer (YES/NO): YES